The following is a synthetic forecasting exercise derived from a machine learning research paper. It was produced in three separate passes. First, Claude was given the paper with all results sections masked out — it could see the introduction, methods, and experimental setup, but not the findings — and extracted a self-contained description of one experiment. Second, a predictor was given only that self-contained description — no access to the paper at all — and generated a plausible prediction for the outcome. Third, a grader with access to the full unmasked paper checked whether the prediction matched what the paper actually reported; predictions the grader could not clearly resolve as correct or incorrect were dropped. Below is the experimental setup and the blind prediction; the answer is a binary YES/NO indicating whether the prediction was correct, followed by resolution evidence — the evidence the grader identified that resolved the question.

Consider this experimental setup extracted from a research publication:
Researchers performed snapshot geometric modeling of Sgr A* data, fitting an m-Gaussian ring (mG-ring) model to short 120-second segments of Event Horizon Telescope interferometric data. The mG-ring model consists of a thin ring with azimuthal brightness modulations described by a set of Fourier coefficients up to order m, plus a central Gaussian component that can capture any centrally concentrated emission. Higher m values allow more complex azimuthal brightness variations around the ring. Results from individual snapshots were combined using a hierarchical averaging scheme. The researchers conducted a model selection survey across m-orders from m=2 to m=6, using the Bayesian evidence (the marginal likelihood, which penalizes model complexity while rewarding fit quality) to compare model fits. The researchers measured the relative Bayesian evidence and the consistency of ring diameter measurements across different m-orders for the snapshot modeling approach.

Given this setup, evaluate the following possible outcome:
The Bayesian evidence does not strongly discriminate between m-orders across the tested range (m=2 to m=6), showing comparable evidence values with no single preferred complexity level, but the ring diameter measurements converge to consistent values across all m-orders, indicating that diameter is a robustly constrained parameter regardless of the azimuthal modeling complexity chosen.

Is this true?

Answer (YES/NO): NO